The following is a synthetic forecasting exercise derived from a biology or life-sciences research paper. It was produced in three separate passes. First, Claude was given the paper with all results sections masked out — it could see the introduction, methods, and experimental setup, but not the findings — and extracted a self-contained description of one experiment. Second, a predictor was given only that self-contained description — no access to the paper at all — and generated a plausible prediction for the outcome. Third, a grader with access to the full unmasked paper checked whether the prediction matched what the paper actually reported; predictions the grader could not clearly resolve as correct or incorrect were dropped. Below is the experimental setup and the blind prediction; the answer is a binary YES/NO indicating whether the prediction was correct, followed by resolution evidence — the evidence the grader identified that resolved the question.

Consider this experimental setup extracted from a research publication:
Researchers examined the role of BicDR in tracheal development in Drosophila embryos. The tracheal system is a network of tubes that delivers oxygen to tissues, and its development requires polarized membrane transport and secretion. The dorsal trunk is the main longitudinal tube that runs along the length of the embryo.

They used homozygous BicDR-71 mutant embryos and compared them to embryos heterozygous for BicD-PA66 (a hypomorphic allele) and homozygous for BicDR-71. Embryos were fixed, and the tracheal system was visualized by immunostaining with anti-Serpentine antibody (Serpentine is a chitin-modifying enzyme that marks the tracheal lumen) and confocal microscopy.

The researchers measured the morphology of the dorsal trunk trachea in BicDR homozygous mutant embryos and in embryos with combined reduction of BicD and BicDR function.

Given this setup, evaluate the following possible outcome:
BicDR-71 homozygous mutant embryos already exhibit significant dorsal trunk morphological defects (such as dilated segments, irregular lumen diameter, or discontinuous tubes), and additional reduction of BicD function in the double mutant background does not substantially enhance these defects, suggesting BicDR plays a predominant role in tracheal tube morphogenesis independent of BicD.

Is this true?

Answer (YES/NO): NO